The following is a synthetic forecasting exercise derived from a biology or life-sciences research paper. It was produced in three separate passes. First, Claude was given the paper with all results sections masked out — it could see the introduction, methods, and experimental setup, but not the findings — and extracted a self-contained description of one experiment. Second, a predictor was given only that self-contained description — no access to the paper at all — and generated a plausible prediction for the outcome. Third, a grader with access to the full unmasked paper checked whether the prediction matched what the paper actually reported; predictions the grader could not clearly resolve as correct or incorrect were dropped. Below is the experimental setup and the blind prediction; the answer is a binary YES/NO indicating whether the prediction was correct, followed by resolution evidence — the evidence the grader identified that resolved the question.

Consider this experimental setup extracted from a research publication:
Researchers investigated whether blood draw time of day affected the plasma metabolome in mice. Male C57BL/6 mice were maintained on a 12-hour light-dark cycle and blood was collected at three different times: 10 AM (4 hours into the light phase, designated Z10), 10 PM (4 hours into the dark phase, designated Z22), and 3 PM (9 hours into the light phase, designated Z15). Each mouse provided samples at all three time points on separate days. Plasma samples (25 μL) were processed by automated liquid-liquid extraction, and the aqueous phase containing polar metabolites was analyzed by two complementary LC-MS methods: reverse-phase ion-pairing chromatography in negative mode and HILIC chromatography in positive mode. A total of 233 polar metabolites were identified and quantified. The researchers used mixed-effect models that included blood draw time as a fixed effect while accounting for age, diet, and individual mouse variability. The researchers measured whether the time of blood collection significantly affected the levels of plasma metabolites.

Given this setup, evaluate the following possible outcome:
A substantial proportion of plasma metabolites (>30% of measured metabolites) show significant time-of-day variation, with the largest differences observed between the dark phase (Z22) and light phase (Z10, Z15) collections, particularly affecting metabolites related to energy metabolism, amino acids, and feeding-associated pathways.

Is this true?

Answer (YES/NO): NO